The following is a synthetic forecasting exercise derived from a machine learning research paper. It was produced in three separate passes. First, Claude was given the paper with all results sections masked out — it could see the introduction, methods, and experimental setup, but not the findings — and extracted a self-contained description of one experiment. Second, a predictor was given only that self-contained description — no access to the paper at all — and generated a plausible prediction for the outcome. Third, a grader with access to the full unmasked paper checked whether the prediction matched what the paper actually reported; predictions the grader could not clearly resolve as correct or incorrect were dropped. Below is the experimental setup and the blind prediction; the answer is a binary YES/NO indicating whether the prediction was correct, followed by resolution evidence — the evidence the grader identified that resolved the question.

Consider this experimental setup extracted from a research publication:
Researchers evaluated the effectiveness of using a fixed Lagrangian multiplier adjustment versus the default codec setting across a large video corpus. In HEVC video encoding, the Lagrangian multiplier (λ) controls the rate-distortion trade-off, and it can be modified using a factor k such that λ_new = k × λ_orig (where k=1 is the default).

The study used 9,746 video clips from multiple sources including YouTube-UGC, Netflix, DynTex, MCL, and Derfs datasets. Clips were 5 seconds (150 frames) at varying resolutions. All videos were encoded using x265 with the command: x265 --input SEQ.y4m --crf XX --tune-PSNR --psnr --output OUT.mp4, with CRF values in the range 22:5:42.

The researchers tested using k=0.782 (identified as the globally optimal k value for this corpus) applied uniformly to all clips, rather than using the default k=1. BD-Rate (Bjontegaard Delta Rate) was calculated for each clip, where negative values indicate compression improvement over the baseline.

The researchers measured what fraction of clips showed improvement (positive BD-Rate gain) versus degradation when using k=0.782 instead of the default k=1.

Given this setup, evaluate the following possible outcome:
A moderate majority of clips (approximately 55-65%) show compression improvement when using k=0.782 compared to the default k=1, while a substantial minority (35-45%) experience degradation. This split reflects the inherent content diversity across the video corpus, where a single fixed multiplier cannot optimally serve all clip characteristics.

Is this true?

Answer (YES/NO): YES